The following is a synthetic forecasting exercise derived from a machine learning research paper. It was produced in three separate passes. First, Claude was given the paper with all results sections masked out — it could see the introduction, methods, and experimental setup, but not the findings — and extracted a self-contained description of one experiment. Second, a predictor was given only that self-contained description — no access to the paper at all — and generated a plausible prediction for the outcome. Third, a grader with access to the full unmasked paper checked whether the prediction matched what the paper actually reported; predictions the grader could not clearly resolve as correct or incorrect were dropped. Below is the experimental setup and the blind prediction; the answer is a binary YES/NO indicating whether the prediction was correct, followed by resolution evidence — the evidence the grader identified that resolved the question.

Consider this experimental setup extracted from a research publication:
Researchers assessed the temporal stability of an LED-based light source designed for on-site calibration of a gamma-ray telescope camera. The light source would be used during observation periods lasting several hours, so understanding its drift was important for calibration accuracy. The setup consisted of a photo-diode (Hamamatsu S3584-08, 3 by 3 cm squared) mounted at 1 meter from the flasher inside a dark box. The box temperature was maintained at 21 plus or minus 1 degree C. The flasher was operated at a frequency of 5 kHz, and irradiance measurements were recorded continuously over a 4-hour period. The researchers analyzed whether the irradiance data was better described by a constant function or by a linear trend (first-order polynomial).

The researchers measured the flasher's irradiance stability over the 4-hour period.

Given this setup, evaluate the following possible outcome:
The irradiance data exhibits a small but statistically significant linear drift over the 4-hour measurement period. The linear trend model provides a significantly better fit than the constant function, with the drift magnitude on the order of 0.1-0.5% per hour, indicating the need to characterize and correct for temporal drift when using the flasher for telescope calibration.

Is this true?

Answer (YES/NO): NO